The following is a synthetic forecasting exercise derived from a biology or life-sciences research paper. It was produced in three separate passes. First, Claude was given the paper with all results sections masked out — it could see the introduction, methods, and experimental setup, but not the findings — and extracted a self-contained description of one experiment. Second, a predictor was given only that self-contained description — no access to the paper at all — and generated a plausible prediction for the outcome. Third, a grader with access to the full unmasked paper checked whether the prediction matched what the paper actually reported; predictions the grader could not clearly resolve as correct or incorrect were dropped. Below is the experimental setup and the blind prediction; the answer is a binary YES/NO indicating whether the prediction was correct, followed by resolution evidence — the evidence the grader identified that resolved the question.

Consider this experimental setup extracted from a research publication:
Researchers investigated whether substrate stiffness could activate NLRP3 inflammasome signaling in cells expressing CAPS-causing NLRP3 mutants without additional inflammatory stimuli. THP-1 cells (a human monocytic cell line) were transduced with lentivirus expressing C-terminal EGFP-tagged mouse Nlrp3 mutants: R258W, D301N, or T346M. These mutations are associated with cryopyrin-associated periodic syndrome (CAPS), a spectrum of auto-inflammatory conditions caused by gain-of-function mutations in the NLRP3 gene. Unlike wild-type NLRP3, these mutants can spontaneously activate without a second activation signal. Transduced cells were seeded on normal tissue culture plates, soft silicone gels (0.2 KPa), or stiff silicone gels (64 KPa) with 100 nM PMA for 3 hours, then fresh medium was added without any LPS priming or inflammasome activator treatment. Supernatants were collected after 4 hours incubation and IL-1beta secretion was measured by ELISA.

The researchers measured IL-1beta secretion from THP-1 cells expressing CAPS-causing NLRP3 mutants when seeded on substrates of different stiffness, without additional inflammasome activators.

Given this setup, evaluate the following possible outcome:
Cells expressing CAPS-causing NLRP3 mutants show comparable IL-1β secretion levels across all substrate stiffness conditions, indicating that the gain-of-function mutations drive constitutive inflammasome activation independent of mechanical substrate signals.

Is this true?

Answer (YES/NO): NO